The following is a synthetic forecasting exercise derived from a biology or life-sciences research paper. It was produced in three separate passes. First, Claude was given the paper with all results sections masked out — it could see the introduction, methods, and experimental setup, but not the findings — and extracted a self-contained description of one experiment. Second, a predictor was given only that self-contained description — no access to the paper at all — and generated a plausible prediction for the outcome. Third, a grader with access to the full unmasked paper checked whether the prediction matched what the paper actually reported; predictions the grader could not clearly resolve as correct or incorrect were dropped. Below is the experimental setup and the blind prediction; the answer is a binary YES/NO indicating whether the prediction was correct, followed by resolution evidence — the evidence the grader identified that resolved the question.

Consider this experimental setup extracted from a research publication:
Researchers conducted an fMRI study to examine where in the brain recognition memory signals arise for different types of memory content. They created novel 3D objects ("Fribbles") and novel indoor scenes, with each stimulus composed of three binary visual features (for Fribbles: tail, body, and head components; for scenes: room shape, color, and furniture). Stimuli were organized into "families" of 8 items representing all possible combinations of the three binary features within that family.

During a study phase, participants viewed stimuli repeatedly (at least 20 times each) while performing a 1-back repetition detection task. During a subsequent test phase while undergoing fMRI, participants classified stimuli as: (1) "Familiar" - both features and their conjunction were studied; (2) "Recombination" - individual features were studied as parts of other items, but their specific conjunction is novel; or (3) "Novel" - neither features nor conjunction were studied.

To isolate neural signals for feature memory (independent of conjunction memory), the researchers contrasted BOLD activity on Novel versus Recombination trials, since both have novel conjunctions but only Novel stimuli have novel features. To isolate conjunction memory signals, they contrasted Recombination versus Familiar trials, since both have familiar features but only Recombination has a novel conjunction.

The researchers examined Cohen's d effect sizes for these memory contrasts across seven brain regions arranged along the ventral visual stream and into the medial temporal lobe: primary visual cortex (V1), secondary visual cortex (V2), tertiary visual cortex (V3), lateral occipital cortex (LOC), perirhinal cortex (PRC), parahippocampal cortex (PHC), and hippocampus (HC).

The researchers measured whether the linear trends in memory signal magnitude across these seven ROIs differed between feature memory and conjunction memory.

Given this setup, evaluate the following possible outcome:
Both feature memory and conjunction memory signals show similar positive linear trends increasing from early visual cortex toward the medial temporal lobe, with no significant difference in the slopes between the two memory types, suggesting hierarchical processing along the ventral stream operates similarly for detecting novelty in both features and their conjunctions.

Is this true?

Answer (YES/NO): NO